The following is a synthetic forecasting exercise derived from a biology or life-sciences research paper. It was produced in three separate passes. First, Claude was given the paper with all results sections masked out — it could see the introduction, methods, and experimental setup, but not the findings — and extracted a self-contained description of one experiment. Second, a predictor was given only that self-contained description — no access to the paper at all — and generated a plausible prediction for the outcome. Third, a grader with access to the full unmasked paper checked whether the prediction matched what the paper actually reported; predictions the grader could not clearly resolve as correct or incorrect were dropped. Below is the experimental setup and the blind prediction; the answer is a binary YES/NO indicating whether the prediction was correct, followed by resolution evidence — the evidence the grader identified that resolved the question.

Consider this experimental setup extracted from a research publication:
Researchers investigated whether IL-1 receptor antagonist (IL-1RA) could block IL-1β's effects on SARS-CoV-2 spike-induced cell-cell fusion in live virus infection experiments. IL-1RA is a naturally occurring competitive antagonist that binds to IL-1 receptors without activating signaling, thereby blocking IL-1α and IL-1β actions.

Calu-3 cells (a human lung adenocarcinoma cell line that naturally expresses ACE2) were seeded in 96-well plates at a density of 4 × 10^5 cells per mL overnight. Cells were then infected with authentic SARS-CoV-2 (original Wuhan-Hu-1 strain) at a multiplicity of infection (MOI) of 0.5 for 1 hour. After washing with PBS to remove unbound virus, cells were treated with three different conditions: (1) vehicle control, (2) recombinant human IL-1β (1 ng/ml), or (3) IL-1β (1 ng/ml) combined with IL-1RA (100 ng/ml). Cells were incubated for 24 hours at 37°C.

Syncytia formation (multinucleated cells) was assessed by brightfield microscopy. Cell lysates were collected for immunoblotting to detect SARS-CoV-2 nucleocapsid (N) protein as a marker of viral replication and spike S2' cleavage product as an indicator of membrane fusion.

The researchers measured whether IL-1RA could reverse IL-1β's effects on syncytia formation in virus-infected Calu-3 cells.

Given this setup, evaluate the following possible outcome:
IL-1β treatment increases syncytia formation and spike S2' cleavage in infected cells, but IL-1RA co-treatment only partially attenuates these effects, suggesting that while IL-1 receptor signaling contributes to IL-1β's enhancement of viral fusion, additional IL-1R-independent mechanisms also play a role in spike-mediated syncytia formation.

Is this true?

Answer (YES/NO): NO